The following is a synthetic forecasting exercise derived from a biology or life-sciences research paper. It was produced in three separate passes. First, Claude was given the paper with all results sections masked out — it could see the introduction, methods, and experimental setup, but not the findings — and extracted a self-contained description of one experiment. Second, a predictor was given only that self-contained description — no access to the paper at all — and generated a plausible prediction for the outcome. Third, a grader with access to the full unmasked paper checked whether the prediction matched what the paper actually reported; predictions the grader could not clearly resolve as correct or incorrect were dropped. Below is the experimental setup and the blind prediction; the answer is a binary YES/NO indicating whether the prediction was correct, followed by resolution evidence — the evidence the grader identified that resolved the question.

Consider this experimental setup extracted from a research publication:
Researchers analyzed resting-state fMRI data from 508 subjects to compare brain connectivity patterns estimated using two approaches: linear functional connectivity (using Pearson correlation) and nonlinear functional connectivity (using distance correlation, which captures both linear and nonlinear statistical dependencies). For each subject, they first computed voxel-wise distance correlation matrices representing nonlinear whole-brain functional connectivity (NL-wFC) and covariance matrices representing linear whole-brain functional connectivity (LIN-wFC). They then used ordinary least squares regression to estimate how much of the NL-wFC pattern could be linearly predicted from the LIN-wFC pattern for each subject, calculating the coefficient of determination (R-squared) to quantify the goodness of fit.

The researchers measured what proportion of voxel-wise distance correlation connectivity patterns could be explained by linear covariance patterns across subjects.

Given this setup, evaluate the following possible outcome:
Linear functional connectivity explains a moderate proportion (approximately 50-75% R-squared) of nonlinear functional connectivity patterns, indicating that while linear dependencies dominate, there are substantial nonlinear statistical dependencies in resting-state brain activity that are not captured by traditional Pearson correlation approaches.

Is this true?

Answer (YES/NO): YES